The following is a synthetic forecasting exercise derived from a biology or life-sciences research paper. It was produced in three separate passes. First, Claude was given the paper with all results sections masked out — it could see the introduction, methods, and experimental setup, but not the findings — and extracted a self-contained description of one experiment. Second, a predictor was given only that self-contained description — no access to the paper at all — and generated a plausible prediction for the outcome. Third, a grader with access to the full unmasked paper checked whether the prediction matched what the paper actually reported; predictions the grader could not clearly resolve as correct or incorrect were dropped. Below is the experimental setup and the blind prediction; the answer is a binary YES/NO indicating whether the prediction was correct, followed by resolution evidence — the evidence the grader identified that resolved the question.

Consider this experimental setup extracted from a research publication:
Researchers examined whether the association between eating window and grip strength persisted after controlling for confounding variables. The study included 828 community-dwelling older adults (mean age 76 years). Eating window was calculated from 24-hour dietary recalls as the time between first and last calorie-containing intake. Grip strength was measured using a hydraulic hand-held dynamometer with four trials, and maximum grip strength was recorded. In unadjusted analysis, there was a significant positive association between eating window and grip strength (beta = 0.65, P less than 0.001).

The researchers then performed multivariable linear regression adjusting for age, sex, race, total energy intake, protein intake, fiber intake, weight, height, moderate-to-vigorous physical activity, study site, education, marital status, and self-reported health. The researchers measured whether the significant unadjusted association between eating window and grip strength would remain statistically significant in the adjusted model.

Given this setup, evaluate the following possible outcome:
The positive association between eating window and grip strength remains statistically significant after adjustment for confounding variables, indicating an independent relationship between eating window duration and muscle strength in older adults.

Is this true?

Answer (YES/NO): NO